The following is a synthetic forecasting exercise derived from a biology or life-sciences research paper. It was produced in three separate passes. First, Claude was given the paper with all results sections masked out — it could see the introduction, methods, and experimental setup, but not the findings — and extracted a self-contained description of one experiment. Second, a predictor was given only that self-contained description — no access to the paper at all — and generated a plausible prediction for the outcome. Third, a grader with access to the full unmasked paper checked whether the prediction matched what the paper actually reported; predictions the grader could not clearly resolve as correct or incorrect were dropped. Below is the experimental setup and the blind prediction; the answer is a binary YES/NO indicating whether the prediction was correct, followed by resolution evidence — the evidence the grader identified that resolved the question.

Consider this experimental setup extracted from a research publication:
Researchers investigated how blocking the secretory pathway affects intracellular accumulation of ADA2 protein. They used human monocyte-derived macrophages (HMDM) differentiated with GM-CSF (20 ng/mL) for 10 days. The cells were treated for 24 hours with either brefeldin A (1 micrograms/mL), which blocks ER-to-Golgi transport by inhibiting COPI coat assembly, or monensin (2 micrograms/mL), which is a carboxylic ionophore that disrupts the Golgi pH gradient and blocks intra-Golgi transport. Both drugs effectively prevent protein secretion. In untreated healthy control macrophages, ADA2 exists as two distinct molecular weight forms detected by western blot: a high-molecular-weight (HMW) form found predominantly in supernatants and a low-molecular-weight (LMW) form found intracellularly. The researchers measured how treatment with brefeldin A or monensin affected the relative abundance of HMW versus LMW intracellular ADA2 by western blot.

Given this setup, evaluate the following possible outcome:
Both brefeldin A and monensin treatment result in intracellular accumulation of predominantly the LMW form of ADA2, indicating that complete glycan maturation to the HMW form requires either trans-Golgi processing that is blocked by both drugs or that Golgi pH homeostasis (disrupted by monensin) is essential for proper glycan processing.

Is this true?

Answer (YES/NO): NO